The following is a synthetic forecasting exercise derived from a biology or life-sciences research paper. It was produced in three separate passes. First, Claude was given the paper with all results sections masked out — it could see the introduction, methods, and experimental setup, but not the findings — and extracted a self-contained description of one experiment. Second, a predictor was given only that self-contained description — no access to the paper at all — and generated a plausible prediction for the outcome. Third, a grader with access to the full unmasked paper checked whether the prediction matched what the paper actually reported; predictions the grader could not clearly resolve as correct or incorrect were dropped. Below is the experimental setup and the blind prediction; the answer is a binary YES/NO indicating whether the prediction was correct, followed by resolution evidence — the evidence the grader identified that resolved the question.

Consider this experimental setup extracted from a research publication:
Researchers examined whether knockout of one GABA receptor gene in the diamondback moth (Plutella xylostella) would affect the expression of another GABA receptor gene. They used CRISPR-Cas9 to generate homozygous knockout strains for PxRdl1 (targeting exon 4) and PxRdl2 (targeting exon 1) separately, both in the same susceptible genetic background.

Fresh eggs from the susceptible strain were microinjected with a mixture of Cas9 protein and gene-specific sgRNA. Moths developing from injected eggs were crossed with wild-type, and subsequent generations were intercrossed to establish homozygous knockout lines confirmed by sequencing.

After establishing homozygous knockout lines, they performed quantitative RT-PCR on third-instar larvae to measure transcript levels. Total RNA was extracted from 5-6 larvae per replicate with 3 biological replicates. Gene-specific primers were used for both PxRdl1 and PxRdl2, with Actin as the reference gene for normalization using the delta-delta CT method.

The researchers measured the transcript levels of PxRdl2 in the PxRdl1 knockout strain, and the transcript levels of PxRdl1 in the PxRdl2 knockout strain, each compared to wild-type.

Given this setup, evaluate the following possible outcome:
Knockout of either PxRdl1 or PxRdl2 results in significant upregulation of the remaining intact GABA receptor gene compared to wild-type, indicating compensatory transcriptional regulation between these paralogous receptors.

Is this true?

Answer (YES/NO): NO